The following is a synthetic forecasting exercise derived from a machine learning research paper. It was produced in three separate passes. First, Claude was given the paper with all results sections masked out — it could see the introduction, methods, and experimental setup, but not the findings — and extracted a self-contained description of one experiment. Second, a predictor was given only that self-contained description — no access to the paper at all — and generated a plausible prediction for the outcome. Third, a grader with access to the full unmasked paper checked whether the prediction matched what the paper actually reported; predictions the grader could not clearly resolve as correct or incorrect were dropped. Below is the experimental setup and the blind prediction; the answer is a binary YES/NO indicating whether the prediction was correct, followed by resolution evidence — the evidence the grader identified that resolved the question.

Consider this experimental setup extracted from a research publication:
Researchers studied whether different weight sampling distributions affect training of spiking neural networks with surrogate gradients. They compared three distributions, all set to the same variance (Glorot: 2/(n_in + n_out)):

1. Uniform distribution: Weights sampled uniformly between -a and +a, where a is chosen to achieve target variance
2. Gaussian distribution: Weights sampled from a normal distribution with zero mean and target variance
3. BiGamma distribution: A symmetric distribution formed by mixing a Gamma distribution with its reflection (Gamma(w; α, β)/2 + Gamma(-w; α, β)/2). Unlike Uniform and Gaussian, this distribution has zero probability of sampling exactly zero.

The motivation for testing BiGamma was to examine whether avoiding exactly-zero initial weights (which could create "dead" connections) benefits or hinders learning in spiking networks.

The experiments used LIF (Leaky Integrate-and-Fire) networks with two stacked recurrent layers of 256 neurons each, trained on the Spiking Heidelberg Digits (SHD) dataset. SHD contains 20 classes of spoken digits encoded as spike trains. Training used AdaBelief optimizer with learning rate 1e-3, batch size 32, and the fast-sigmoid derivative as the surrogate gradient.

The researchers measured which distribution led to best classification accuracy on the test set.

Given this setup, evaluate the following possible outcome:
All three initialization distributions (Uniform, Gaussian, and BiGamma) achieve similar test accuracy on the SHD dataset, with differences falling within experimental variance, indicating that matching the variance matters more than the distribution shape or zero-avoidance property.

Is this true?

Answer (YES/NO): NO